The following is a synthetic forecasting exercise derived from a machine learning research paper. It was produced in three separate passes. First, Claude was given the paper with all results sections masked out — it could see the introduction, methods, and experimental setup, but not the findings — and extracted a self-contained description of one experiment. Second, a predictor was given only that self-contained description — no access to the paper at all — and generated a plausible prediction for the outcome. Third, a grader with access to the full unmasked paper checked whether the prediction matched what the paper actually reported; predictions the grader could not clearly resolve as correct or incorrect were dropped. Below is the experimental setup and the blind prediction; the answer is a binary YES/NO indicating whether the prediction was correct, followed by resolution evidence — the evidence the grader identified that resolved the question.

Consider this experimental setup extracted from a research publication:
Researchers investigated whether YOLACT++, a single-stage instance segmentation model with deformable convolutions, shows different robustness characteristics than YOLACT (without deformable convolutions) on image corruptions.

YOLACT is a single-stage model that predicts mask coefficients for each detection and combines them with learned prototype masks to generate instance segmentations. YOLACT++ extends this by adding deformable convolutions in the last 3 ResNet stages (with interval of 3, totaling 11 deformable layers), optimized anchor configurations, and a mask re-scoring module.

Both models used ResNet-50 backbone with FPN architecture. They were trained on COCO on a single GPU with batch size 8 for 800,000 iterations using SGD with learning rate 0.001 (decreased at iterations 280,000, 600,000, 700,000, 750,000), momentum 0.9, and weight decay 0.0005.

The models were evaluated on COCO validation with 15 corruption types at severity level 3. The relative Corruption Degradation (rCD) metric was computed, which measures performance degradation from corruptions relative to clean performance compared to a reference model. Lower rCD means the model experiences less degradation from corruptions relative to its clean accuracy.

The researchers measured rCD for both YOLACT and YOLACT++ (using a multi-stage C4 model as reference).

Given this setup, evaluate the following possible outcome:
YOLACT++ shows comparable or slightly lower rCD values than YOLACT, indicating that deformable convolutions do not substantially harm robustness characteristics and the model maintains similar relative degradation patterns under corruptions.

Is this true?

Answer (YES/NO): YES